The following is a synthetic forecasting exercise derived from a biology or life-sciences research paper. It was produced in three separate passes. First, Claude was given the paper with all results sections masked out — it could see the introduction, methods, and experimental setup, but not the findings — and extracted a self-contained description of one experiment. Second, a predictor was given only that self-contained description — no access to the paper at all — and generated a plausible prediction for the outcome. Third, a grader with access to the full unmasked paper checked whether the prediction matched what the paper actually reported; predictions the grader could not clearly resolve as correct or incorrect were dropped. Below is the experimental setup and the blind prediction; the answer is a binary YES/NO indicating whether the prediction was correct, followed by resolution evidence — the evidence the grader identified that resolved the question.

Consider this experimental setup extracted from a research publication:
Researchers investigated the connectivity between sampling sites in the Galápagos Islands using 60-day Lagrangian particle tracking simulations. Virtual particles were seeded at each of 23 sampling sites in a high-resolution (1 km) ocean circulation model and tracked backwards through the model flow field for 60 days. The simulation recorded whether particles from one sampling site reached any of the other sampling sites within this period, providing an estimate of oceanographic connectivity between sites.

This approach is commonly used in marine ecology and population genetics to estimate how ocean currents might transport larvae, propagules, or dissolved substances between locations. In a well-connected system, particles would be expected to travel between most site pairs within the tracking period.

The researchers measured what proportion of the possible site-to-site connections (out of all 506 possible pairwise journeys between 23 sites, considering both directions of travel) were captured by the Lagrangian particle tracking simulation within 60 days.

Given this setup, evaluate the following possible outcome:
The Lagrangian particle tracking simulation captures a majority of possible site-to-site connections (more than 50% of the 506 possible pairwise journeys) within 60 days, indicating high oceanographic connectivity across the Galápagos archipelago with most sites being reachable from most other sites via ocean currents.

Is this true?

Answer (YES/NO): NO